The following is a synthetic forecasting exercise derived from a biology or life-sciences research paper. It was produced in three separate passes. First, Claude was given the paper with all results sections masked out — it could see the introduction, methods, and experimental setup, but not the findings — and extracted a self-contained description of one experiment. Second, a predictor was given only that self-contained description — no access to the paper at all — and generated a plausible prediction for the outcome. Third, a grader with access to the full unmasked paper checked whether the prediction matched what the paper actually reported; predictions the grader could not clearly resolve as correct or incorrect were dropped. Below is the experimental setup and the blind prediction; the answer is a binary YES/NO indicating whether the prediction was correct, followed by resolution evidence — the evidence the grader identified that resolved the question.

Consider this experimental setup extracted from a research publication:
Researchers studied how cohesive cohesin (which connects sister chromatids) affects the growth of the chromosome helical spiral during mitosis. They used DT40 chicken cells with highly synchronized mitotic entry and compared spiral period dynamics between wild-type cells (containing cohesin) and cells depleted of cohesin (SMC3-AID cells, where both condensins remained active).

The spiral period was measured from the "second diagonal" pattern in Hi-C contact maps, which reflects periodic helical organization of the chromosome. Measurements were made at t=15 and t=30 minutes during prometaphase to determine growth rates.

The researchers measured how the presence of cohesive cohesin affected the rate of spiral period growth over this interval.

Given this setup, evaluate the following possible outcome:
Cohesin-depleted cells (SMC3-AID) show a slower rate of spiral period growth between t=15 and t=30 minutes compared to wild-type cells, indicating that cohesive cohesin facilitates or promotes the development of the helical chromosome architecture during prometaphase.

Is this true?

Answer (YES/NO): NO